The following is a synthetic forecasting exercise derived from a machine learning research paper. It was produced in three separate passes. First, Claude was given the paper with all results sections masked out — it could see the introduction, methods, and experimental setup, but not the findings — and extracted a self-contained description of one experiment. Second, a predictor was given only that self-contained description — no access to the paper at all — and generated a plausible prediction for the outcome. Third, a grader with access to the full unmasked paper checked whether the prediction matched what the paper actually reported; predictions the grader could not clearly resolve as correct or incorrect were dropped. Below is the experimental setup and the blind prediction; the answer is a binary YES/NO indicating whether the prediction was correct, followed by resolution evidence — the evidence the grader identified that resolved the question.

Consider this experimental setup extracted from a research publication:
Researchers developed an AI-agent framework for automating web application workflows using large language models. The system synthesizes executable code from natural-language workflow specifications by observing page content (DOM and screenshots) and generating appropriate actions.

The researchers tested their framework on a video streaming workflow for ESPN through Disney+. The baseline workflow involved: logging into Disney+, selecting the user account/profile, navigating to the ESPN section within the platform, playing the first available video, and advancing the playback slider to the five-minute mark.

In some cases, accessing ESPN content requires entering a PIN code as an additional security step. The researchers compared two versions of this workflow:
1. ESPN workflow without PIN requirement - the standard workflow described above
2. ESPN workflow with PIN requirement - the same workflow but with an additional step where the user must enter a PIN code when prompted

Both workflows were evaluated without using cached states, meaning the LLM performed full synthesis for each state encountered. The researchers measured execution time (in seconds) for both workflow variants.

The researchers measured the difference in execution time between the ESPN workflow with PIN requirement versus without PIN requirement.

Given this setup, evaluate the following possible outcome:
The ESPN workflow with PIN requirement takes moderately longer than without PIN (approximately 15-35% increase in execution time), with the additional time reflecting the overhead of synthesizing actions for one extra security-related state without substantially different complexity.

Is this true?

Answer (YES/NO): YES